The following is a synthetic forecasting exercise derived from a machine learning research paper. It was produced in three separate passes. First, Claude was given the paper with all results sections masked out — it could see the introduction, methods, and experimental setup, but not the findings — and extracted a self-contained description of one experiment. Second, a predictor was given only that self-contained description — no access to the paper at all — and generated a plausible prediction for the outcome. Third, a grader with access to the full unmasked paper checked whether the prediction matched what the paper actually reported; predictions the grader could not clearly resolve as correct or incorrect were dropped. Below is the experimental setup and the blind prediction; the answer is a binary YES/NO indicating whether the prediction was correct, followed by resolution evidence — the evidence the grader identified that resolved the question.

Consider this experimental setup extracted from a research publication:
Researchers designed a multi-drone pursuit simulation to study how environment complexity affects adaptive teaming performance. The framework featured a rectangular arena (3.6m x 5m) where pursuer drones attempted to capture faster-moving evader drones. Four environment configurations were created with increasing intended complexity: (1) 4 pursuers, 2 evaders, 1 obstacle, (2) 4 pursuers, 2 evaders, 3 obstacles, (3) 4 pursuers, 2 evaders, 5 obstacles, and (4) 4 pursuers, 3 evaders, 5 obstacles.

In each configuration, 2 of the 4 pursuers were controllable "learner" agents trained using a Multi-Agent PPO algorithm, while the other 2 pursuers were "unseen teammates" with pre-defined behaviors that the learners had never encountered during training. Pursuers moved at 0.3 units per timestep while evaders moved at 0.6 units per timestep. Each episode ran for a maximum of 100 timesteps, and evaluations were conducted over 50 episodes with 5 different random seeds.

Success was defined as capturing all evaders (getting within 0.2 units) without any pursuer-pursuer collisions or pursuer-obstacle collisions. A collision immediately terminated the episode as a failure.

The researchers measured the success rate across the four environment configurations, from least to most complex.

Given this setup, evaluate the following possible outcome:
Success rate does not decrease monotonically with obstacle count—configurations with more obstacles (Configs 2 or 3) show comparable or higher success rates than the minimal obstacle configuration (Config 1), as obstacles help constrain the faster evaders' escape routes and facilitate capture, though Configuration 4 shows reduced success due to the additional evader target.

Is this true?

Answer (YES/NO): YES